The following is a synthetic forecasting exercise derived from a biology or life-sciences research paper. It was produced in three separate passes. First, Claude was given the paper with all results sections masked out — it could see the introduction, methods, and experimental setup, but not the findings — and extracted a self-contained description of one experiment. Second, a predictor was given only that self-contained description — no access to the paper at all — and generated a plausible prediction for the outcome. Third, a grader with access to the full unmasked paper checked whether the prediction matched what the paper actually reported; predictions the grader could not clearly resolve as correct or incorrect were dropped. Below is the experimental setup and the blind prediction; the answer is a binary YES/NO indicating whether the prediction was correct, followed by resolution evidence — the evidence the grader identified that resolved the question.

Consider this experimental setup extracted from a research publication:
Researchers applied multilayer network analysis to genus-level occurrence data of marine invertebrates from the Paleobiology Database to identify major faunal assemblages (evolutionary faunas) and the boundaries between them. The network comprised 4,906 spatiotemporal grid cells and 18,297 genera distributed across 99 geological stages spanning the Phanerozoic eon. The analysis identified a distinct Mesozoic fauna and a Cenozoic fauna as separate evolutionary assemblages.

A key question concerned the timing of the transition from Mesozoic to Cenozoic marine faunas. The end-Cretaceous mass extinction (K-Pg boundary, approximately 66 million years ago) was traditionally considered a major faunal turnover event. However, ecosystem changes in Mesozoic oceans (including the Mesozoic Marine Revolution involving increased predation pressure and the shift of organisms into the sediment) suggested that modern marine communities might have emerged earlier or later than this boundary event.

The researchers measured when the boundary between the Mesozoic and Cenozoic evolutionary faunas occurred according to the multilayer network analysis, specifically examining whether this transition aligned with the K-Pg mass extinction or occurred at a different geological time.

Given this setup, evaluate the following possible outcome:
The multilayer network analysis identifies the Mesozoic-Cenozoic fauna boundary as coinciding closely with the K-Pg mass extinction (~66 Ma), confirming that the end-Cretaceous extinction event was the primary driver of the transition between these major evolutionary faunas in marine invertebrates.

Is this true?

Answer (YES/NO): NO